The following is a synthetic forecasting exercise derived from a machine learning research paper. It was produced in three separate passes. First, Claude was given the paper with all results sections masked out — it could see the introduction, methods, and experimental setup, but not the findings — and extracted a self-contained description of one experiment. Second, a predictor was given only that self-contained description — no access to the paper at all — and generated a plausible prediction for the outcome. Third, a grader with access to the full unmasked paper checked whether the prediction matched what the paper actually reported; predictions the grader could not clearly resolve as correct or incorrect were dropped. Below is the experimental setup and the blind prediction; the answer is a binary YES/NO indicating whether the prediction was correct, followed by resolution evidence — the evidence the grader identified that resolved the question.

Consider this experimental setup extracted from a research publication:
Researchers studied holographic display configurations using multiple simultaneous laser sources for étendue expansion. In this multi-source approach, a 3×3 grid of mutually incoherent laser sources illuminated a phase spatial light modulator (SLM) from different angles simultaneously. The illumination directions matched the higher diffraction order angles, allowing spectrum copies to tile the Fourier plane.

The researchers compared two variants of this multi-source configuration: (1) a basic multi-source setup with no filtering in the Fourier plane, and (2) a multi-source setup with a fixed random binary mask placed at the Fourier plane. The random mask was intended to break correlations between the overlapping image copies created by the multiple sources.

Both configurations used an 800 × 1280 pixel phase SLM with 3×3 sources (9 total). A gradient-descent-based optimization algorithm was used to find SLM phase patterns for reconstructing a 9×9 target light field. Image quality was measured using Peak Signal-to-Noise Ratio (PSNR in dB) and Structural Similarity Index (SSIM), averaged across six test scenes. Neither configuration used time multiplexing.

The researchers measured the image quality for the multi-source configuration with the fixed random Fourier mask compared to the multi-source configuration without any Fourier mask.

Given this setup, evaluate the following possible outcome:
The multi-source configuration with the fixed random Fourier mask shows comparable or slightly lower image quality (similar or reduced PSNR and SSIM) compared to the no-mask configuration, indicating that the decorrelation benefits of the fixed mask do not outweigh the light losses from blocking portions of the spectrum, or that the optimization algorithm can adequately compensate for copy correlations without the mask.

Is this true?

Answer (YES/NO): NO